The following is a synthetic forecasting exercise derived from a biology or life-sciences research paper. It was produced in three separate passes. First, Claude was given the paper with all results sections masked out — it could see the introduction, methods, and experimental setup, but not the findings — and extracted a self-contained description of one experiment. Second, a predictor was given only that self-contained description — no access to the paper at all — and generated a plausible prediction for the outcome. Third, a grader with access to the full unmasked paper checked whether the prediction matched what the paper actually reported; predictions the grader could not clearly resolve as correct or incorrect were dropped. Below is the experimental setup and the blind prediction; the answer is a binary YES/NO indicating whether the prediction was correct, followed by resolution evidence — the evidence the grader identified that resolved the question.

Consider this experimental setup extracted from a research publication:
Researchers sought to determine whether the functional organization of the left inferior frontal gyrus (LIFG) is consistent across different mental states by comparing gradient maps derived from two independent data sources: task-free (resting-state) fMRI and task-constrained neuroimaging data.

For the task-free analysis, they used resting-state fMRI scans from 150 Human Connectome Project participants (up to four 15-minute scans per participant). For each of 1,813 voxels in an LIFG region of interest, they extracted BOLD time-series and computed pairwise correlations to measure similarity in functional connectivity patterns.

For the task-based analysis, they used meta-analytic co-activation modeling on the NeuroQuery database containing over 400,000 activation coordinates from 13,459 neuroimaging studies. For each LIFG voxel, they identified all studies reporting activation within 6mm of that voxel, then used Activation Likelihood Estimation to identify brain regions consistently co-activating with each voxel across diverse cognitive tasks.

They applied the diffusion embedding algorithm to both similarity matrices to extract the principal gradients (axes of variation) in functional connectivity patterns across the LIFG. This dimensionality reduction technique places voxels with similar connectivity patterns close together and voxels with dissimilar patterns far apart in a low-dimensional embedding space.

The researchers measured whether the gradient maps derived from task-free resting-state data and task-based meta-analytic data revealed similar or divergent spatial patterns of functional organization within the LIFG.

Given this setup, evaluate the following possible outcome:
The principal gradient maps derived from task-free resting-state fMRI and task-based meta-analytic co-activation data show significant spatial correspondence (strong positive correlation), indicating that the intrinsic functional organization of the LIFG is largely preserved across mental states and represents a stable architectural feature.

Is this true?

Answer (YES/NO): YES